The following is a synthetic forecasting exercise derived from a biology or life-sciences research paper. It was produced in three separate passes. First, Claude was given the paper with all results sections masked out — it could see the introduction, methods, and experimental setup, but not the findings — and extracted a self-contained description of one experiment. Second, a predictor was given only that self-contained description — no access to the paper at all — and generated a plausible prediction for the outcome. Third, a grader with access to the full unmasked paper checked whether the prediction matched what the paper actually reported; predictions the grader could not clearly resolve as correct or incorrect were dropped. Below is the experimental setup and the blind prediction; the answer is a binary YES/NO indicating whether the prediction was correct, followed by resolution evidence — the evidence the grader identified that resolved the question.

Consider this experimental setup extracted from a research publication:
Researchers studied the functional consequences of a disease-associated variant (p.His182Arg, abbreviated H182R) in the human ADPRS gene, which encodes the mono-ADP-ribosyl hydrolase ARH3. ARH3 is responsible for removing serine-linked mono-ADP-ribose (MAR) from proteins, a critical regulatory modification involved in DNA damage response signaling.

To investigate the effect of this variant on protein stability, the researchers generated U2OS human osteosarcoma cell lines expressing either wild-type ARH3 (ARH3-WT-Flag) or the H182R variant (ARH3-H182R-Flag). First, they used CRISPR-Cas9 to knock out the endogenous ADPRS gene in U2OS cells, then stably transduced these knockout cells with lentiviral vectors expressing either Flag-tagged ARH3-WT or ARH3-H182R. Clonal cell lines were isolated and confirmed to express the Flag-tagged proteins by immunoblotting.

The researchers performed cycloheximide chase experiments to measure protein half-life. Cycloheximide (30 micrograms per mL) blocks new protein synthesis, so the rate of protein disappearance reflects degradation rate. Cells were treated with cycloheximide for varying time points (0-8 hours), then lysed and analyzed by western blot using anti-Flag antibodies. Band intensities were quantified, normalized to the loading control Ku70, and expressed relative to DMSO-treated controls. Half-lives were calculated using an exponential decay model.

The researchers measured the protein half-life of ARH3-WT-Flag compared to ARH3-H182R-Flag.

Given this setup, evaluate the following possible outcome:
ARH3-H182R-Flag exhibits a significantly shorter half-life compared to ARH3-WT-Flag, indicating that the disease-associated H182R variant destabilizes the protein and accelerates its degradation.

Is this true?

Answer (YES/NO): YES